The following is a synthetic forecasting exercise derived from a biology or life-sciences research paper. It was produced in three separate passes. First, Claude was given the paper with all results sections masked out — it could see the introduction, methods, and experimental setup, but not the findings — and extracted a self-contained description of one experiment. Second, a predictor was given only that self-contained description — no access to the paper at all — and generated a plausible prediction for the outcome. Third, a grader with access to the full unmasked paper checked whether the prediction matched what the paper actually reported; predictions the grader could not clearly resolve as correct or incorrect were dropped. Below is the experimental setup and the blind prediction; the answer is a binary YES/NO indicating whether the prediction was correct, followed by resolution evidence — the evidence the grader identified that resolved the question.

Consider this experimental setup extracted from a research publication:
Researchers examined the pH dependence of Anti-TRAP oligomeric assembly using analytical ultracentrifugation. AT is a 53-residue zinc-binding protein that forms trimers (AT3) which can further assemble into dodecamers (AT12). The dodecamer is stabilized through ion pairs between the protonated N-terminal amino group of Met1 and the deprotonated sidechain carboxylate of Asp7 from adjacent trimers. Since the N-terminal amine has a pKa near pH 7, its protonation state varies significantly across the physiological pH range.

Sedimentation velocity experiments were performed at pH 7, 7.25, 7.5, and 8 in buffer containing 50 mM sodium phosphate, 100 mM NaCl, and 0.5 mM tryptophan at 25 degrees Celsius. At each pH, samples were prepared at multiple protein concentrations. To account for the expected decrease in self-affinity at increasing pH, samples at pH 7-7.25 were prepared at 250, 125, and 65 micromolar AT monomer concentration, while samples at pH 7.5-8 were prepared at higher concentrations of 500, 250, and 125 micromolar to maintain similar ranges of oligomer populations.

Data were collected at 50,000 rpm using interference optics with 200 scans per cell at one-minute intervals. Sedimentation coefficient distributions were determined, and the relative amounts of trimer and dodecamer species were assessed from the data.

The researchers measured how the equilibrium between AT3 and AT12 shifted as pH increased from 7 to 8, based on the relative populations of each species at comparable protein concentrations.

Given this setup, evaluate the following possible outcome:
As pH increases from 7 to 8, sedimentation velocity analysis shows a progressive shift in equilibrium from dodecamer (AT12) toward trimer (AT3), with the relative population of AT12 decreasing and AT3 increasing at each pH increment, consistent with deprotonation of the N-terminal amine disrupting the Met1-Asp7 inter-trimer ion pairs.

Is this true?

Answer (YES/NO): YES